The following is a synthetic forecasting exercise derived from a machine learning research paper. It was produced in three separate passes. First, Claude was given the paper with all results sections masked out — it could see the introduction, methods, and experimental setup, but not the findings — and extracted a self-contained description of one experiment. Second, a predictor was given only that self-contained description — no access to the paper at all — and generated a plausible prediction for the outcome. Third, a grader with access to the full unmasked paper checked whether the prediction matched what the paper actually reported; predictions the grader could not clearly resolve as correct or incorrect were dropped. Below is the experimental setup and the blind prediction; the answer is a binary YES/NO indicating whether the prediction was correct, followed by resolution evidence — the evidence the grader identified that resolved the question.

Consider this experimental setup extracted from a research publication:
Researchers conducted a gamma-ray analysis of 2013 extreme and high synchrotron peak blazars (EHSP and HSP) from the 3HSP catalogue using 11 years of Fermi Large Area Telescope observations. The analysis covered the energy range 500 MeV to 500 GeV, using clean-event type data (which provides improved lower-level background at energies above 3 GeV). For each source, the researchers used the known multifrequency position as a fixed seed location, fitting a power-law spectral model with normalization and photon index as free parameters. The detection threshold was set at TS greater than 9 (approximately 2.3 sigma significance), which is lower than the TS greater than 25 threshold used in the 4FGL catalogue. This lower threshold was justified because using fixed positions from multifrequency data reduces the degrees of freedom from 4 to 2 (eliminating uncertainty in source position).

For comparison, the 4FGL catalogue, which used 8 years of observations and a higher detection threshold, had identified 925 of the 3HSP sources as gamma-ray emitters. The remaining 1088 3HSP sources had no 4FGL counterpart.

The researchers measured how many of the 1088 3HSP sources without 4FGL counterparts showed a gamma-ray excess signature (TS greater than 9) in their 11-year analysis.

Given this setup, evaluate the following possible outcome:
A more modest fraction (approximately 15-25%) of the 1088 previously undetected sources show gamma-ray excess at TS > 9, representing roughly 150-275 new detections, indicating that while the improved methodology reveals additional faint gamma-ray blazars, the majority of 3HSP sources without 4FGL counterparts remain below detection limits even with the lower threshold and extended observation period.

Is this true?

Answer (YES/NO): YES